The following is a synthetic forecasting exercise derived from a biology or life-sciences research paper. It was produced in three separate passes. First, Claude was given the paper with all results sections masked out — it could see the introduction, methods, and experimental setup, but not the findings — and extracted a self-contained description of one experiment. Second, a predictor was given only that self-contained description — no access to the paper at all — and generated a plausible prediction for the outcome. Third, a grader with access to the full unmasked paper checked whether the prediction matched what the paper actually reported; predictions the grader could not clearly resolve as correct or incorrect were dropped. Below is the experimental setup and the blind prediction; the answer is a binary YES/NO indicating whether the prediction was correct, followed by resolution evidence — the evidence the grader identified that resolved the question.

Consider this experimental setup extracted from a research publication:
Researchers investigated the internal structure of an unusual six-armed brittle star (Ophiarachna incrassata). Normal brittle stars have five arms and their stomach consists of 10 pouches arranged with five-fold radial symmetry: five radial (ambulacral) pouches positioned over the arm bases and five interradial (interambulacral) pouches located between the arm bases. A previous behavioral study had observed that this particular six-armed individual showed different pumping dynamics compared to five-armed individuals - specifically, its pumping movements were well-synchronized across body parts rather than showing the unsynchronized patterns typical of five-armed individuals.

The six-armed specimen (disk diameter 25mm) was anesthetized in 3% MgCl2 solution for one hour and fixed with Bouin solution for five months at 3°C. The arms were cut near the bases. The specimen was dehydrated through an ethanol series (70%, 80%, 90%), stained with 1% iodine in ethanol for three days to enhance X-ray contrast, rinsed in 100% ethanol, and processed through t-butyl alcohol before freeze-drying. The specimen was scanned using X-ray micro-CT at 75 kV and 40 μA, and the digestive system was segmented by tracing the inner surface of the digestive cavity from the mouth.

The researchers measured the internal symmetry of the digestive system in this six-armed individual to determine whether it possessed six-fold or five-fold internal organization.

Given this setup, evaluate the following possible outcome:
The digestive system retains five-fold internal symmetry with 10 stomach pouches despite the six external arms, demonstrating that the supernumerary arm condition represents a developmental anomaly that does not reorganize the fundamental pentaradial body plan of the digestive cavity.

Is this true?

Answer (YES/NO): NO